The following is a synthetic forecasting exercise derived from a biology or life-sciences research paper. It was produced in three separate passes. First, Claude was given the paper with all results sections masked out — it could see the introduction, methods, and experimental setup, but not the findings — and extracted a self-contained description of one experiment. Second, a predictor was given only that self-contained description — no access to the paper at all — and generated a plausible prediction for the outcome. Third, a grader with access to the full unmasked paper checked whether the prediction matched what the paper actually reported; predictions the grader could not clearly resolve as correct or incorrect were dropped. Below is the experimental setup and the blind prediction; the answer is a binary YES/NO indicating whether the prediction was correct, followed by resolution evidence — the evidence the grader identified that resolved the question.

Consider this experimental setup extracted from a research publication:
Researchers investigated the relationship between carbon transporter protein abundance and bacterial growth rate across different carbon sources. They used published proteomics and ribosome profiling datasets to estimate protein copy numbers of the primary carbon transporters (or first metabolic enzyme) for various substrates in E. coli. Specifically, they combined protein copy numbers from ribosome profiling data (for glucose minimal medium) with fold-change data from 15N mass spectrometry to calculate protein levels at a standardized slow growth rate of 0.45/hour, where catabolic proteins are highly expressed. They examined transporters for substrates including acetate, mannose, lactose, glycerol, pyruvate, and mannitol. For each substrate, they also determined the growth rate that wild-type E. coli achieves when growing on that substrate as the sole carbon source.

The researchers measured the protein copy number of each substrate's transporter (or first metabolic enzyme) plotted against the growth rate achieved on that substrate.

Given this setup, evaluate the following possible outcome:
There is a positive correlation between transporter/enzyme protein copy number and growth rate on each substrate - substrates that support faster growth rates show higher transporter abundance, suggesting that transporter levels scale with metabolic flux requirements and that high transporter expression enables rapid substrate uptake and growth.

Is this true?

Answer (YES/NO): NO